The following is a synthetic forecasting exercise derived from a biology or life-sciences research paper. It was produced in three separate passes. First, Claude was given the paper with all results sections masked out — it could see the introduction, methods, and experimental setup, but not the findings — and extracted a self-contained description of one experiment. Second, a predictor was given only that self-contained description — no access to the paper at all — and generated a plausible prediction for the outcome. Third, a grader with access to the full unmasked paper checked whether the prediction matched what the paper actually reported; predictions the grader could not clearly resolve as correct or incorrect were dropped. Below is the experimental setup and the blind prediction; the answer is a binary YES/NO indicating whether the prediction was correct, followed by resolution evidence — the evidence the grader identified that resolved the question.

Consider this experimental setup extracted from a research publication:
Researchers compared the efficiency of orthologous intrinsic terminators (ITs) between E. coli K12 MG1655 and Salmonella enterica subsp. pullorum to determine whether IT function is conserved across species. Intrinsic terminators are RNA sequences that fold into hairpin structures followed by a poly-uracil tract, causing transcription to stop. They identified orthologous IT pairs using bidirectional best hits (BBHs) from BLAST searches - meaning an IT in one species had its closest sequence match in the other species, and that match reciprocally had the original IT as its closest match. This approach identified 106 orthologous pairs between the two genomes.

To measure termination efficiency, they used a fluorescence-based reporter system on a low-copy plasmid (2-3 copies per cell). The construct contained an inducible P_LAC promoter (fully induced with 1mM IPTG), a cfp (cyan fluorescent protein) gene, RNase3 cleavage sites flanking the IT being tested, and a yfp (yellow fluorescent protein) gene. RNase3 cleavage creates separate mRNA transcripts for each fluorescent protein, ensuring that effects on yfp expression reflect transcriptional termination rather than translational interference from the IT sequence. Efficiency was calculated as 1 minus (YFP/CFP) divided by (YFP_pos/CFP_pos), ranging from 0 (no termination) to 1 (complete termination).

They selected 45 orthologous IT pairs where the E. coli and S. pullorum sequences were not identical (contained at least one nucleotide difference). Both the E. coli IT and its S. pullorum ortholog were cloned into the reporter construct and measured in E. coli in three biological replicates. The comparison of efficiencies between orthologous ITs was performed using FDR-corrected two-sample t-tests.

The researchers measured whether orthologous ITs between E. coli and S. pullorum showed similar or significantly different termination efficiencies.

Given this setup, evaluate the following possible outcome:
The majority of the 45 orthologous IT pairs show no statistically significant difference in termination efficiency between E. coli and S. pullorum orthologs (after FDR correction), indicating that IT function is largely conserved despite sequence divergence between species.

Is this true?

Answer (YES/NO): YES